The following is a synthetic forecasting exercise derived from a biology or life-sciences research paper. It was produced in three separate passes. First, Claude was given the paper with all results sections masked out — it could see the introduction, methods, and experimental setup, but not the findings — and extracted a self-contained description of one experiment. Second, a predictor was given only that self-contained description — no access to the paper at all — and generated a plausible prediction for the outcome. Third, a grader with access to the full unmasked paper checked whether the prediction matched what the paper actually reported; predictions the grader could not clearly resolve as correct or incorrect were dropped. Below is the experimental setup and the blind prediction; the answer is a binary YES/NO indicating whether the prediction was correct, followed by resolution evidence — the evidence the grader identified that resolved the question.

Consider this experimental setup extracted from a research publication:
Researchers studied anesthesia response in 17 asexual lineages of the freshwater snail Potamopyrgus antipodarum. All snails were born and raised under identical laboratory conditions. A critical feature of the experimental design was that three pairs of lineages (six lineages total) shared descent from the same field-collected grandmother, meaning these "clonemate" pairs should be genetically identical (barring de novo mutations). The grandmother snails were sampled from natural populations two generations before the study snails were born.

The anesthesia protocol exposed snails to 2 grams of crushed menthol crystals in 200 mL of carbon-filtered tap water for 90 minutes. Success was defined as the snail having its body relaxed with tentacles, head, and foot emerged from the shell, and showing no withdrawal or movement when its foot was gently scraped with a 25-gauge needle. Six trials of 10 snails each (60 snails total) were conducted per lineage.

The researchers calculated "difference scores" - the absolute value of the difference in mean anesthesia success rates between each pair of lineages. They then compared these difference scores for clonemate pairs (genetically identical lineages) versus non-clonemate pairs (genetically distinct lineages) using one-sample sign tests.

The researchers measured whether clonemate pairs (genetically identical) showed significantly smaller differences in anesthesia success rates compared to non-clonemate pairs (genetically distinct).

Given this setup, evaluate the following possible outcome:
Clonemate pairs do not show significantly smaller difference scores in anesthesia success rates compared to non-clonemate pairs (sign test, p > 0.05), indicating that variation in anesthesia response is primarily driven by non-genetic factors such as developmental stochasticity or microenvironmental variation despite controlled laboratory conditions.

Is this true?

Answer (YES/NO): NO